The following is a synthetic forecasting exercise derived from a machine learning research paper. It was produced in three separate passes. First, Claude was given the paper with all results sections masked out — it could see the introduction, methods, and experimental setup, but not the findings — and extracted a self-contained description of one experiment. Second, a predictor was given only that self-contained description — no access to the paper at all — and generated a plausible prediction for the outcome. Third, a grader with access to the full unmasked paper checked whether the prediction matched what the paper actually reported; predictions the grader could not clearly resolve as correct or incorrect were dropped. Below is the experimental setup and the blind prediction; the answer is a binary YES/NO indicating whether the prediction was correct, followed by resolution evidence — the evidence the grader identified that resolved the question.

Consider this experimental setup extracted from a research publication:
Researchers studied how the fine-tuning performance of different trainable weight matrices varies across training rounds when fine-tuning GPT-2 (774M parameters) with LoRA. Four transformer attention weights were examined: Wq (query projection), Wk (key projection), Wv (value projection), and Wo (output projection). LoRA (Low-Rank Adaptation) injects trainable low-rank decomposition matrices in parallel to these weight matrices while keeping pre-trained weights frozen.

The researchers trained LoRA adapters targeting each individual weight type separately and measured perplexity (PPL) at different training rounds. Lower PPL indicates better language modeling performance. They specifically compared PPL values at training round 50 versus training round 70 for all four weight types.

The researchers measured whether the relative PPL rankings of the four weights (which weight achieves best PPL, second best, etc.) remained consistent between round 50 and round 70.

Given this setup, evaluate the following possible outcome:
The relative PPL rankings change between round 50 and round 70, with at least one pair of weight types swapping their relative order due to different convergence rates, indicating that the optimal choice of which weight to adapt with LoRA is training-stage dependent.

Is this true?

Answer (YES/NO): YES